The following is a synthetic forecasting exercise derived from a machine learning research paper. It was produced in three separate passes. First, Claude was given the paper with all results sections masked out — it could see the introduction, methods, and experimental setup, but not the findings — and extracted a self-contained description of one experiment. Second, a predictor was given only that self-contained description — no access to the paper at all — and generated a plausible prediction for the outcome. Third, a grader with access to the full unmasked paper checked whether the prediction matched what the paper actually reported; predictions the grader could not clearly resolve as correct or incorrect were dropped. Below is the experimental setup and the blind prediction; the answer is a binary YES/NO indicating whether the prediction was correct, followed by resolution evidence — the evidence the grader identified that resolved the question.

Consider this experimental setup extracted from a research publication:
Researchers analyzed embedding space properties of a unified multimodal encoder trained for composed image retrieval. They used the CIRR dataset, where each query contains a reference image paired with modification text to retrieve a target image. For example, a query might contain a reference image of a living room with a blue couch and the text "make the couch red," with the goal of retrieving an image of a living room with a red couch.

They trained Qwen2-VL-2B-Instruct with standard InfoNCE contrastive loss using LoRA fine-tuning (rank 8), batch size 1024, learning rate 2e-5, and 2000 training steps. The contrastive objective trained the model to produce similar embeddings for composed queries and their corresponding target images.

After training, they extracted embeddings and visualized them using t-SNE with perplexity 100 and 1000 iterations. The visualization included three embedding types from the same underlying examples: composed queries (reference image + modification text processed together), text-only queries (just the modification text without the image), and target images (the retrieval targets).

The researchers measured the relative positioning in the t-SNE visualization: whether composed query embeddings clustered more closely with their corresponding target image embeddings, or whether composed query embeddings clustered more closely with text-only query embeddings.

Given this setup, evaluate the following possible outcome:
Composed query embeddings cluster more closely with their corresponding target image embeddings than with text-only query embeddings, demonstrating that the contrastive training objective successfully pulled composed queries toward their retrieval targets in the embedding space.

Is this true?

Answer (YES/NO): NO